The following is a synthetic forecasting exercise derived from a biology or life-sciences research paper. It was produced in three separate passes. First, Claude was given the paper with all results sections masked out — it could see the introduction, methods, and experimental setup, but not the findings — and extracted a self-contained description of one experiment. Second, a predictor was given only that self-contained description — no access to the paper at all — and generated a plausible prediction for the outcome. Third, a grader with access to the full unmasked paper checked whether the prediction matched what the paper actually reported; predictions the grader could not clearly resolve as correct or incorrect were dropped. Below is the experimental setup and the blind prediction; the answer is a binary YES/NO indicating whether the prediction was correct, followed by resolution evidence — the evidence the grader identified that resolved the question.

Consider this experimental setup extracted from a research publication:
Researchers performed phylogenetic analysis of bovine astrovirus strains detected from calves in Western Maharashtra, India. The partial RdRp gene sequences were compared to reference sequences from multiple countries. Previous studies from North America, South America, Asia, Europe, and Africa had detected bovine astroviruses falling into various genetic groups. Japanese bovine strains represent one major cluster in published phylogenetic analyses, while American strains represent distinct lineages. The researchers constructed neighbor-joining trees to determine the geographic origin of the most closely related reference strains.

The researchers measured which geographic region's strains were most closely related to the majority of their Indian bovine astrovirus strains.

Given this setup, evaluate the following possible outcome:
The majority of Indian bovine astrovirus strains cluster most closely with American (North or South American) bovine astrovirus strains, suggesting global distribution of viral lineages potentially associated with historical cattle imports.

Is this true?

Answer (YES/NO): NO